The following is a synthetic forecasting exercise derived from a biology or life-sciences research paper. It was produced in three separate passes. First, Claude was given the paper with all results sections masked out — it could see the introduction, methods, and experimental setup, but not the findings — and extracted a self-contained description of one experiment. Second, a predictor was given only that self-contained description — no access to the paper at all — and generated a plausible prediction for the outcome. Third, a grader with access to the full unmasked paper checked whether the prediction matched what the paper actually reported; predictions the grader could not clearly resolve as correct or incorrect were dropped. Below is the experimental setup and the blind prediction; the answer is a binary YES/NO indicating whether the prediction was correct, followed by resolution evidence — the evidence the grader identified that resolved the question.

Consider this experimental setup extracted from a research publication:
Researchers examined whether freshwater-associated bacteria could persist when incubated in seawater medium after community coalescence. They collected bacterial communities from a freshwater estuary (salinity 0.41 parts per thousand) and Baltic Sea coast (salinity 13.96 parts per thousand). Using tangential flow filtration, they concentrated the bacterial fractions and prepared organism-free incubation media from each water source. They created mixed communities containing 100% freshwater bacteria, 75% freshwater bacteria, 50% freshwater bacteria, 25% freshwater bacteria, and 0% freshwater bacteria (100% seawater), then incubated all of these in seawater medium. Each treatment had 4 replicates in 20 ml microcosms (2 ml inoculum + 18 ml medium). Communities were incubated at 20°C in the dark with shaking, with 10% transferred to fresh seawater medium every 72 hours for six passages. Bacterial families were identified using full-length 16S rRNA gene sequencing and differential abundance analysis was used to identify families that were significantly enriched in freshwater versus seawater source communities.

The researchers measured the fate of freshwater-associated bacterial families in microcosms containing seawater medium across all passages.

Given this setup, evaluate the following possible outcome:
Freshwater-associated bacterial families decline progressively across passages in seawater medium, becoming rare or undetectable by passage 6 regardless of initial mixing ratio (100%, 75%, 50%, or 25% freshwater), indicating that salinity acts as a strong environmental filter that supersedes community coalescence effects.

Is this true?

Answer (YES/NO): NO